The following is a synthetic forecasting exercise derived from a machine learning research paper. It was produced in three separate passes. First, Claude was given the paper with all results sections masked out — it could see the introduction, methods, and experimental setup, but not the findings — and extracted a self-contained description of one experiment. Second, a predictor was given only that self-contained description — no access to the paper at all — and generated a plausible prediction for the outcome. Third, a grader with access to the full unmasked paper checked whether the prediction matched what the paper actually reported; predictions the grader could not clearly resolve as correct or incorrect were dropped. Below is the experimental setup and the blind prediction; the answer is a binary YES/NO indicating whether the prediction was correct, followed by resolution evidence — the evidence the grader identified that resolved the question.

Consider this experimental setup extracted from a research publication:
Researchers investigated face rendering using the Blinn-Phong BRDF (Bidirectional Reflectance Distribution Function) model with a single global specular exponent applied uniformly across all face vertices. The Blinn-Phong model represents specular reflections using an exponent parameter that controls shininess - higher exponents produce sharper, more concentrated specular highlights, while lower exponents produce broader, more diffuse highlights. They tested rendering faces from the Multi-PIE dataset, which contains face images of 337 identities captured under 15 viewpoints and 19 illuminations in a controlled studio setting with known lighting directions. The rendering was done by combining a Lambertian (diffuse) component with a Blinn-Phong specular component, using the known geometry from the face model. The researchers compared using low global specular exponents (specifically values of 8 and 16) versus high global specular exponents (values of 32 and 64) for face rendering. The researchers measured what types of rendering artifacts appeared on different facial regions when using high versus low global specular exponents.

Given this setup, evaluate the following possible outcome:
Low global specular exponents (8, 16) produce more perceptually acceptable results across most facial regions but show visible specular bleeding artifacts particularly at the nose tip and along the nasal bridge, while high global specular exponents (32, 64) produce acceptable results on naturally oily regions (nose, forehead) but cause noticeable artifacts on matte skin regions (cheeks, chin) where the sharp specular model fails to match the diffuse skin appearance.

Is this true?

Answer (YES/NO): NO